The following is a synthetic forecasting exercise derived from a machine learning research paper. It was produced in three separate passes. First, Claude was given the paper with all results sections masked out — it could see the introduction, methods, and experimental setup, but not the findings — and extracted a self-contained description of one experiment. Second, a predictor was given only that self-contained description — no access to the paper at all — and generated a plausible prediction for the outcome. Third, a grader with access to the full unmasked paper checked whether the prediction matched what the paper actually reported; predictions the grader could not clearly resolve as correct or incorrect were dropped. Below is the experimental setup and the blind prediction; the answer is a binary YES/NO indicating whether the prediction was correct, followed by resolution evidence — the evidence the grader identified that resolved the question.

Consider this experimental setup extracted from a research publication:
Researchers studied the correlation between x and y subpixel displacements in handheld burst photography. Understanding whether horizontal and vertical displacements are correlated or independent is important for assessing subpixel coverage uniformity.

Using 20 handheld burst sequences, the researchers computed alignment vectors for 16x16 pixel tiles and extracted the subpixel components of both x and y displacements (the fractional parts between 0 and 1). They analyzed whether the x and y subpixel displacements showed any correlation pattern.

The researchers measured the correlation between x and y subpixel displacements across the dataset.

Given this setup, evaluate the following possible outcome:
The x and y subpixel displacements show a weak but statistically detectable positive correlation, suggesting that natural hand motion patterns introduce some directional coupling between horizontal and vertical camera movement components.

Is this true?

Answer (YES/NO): NO